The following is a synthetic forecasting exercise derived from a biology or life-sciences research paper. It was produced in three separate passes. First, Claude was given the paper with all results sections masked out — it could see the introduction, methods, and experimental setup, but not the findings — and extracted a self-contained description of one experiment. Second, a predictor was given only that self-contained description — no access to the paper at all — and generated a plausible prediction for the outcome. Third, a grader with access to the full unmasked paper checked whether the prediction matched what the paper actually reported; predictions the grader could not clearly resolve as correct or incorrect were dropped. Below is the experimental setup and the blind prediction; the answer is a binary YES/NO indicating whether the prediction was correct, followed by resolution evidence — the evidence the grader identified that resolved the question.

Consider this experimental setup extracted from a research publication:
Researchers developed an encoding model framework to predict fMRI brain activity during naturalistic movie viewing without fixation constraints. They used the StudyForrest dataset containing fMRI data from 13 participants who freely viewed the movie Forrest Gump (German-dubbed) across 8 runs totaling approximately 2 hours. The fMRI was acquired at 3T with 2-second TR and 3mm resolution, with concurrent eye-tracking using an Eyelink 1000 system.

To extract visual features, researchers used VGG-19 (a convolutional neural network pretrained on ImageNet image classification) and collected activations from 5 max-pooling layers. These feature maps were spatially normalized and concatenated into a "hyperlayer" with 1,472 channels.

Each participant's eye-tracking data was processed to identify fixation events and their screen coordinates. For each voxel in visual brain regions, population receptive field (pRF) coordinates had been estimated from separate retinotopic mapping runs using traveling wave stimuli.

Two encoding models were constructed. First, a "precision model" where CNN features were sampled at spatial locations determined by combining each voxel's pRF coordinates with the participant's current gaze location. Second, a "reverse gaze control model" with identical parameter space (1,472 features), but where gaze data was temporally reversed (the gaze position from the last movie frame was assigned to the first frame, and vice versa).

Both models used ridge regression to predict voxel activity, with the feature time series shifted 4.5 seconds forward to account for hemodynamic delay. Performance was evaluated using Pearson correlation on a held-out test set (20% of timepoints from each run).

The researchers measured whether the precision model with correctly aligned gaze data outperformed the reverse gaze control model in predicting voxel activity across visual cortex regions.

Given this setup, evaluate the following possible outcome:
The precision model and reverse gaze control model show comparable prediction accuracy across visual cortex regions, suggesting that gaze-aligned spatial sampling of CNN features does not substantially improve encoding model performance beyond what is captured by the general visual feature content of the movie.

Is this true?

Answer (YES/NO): NO